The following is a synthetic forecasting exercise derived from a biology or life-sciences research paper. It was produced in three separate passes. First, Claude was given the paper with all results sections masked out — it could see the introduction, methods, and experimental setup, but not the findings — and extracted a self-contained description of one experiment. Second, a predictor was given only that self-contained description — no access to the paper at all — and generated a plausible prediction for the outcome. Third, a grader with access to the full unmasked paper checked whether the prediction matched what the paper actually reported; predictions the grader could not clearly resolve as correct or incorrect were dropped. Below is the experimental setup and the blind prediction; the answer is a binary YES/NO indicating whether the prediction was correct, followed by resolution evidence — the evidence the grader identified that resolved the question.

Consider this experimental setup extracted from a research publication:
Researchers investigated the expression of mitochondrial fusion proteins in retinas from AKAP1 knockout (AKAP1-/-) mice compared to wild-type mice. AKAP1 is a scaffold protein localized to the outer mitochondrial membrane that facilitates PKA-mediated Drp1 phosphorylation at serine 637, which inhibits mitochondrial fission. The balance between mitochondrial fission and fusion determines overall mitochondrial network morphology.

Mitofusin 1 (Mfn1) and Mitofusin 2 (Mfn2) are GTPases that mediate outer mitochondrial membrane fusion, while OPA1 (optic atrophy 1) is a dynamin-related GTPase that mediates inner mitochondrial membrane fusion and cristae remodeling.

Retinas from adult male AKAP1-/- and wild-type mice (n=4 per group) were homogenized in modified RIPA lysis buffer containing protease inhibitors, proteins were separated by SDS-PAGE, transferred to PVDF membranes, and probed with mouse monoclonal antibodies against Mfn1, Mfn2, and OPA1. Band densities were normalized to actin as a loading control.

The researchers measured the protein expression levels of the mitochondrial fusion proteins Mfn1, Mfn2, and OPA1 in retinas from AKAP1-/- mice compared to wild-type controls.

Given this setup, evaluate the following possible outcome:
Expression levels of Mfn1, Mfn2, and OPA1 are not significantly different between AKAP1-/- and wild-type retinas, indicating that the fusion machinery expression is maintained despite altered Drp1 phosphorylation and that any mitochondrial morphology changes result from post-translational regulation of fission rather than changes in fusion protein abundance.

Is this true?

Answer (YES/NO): NO